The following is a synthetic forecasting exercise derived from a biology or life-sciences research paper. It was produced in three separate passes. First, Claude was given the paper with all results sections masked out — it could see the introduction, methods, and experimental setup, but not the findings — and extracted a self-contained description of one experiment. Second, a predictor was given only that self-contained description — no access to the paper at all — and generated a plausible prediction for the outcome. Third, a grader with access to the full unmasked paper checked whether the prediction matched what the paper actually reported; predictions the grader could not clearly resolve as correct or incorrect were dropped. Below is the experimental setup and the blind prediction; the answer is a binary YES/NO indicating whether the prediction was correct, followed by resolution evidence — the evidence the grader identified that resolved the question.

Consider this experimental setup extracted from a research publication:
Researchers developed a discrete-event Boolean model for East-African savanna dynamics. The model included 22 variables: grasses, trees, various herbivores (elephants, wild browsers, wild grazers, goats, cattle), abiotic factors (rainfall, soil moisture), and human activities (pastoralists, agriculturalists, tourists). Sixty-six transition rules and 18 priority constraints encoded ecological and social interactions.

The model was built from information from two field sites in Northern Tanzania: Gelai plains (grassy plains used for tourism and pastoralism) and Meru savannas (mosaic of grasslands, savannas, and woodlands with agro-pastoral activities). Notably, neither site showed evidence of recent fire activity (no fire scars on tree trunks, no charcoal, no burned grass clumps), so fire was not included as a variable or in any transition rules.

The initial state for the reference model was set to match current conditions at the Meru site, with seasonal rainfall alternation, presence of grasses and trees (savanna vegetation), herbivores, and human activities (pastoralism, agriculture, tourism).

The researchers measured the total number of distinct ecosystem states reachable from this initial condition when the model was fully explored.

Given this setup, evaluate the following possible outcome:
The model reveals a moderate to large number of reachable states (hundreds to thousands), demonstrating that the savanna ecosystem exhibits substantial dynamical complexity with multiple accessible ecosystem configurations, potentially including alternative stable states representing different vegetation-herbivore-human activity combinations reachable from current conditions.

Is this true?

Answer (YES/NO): NO